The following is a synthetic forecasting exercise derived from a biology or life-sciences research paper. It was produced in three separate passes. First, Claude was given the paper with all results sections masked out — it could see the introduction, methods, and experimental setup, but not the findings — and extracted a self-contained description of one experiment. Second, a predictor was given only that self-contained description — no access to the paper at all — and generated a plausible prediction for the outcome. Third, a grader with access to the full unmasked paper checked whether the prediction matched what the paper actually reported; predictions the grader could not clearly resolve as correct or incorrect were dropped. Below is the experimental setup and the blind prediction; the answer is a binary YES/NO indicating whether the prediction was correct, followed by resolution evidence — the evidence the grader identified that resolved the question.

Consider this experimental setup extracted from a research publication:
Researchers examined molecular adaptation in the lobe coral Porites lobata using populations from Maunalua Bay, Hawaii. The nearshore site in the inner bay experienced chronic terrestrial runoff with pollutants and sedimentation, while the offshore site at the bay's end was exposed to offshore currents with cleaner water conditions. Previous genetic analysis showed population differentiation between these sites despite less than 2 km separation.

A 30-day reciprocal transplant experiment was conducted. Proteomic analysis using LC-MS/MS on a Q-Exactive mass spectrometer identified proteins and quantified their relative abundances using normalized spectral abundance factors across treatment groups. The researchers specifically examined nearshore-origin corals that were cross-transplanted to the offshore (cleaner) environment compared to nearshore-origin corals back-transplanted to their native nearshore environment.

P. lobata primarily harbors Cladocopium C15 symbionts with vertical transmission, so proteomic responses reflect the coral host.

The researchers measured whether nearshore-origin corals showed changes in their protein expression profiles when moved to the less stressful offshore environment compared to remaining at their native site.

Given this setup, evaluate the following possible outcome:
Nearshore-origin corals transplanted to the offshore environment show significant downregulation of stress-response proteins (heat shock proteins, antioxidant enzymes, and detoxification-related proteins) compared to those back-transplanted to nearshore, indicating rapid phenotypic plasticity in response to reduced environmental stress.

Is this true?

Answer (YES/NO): NO